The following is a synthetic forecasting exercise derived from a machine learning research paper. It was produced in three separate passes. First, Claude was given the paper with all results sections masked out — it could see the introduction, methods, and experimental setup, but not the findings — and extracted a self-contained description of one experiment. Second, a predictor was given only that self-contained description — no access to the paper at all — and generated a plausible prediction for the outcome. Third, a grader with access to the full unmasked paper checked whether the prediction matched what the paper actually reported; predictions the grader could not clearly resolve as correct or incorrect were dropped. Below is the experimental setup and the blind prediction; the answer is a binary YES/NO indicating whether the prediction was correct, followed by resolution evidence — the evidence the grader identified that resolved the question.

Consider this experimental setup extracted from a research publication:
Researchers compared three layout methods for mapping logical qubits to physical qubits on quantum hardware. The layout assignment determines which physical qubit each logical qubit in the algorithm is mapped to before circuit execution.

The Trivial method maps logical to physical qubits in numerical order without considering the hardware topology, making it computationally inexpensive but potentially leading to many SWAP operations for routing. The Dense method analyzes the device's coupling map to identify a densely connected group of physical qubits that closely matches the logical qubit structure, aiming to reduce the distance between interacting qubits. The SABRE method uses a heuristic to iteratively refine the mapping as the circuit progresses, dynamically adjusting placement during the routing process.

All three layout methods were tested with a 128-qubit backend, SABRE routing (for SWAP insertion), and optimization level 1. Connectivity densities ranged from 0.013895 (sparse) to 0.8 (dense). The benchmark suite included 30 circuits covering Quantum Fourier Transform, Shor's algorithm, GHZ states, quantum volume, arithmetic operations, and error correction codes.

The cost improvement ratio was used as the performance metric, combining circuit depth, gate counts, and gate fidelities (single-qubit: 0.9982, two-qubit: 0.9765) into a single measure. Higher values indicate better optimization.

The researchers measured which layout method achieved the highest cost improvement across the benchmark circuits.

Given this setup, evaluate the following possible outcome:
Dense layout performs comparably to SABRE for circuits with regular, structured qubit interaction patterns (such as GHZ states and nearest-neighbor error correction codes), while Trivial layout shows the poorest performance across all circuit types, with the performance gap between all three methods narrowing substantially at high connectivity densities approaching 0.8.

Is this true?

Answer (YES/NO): NO